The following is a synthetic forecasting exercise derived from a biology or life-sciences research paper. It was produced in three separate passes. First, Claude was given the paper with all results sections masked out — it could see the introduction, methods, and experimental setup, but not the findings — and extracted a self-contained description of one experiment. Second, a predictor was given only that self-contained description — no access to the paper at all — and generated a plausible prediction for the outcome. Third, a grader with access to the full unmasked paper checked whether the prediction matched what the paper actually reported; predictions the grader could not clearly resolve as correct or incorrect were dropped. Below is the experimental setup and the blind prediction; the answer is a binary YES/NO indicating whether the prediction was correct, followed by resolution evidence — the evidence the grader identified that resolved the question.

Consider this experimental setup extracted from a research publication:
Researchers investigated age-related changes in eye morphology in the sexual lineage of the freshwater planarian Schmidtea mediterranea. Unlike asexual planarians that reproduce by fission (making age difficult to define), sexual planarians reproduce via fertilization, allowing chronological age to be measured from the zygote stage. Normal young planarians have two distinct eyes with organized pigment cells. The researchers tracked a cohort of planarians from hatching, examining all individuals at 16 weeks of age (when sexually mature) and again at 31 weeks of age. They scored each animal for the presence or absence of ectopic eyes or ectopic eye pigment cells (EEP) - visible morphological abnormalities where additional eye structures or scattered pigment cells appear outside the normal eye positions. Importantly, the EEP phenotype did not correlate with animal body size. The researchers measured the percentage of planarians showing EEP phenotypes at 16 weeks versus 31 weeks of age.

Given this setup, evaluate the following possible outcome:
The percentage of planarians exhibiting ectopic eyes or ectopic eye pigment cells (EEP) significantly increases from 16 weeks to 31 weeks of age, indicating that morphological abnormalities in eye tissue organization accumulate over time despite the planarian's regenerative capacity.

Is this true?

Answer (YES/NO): YES